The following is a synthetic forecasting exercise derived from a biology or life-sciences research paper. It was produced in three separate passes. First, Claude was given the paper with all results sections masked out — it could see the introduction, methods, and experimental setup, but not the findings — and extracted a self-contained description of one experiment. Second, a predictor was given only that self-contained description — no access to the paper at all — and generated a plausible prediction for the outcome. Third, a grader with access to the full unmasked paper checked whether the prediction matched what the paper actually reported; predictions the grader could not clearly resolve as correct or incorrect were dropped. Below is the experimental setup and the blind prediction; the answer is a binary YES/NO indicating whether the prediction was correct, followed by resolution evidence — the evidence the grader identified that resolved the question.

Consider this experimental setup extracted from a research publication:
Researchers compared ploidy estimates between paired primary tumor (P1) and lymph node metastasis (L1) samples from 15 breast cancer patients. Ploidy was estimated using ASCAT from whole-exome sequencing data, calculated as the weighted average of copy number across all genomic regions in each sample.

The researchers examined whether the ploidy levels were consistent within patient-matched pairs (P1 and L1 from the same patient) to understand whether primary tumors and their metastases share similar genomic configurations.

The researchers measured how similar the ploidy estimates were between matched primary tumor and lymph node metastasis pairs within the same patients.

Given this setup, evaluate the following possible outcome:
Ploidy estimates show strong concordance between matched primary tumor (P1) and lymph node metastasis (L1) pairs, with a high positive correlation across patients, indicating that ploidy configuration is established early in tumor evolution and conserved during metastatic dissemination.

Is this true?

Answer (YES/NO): NO